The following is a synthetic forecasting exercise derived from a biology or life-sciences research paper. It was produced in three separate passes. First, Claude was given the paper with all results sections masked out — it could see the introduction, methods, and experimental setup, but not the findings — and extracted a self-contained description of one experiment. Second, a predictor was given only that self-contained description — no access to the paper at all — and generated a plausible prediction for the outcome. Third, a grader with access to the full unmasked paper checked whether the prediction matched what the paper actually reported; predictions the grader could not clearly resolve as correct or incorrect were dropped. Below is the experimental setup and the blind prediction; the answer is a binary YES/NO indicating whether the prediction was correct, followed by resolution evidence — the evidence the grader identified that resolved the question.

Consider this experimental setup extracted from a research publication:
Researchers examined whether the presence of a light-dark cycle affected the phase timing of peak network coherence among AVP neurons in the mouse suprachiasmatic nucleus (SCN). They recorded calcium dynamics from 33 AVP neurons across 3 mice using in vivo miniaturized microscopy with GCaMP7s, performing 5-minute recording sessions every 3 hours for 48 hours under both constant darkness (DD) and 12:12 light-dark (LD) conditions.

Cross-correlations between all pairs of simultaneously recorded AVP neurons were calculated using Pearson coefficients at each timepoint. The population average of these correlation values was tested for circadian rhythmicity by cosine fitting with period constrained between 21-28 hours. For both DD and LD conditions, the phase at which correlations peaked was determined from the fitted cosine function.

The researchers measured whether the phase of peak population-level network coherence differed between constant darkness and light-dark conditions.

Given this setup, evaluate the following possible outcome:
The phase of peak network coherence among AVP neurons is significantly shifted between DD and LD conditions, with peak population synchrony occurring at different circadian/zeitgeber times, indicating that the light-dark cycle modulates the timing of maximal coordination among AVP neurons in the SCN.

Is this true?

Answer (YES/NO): NO